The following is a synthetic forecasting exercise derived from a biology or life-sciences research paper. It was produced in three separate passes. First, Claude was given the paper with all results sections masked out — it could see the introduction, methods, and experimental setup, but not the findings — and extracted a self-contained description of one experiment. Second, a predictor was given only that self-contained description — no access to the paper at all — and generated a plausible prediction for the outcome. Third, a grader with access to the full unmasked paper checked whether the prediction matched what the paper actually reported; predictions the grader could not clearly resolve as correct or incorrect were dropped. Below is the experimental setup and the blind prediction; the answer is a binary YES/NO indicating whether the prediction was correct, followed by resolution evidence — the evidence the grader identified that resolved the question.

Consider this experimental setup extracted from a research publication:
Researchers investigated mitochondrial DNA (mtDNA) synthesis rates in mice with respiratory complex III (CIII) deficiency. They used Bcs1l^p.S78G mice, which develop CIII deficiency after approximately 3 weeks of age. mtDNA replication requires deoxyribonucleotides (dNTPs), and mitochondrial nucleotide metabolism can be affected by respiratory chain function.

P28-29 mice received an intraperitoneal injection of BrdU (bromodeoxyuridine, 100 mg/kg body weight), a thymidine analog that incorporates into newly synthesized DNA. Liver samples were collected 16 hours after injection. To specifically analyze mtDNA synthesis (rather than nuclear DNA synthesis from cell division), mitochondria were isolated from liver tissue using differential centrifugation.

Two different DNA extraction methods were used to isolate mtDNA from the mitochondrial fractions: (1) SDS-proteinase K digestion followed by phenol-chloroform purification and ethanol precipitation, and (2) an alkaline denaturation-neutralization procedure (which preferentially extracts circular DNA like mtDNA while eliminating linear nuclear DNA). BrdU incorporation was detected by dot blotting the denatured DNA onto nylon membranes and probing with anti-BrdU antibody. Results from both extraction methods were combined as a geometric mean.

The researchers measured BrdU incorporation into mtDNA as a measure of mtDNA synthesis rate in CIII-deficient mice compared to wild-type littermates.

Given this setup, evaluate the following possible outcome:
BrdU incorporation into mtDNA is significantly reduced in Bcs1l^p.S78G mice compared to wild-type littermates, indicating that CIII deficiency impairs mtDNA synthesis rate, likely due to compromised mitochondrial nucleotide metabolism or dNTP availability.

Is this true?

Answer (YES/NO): NO